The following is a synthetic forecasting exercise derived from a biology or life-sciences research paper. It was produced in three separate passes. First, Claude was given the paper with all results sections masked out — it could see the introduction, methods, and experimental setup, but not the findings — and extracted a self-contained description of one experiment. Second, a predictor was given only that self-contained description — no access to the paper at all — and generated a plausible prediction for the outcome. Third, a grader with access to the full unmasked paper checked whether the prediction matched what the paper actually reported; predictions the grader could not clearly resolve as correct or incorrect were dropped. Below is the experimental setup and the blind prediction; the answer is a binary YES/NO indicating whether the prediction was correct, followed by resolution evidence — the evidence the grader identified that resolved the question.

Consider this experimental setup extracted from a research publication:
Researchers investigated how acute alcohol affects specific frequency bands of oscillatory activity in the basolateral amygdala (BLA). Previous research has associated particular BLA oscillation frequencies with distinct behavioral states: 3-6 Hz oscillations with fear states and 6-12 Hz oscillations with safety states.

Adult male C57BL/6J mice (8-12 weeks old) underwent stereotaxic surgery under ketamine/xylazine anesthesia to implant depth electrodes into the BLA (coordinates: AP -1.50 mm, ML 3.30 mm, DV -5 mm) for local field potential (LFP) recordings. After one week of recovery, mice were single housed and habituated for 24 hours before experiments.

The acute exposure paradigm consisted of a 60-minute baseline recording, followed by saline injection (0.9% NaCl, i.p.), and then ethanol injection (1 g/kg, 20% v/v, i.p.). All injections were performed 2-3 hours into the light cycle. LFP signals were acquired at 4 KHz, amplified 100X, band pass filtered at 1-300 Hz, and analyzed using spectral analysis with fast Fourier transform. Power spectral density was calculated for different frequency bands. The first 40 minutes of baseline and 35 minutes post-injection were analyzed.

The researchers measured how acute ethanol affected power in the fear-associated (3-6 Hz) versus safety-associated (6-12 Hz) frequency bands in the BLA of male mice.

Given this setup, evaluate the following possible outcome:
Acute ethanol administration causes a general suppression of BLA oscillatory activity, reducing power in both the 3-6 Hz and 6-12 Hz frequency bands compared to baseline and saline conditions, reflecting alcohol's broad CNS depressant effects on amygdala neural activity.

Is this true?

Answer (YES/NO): NO